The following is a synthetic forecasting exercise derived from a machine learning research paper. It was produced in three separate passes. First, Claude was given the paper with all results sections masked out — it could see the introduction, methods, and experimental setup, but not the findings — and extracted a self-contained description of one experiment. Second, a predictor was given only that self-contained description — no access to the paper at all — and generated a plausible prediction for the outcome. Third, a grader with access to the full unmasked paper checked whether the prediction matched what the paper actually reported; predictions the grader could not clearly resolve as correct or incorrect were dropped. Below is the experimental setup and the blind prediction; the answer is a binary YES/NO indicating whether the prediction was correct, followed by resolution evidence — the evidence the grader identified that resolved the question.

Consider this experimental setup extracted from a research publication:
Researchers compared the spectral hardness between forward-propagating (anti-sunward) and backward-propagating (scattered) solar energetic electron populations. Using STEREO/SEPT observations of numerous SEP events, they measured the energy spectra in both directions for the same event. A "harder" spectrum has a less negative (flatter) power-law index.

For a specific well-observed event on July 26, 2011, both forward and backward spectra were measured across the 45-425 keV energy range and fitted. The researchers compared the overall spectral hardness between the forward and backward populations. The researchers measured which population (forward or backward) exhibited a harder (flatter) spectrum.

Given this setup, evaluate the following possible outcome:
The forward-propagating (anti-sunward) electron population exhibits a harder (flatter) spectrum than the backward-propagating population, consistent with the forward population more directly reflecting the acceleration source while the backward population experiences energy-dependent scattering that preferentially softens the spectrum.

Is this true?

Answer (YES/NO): NO